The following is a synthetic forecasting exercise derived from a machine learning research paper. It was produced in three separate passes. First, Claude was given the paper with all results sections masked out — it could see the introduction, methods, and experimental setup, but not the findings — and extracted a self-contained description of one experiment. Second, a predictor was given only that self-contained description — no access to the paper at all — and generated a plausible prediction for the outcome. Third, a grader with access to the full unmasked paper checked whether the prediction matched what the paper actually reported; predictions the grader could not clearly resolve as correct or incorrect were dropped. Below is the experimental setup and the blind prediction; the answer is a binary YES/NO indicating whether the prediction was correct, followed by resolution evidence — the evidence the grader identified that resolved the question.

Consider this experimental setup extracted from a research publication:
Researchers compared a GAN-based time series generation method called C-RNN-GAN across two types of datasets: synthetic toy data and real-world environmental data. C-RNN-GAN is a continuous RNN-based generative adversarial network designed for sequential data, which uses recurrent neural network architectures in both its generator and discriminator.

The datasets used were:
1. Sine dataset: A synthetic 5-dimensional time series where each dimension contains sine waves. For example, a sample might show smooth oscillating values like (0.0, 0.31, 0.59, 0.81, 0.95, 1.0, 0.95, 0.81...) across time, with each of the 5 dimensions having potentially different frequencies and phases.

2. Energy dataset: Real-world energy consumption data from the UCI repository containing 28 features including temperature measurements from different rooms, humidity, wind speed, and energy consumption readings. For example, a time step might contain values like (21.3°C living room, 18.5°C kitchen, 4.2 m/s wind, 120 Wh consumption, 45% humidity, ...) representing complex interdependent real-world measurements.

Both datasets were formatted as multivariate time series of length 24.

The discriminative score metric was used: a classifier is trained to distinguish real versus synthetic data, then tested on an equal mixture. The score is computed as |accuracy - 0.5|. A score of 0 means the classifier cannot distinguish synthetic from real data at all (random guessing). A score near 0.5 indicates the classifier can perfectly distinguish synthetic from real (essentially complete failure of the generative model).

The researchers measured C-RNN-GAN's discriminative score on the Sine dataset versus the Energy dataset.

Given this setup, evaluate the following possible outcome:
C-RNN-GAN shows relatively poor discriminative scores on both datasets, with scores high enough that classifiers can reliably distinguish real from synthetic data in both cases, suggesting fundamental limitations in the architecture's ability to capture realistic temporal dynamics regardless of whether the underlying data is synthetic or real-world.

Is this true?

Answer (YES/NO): NO